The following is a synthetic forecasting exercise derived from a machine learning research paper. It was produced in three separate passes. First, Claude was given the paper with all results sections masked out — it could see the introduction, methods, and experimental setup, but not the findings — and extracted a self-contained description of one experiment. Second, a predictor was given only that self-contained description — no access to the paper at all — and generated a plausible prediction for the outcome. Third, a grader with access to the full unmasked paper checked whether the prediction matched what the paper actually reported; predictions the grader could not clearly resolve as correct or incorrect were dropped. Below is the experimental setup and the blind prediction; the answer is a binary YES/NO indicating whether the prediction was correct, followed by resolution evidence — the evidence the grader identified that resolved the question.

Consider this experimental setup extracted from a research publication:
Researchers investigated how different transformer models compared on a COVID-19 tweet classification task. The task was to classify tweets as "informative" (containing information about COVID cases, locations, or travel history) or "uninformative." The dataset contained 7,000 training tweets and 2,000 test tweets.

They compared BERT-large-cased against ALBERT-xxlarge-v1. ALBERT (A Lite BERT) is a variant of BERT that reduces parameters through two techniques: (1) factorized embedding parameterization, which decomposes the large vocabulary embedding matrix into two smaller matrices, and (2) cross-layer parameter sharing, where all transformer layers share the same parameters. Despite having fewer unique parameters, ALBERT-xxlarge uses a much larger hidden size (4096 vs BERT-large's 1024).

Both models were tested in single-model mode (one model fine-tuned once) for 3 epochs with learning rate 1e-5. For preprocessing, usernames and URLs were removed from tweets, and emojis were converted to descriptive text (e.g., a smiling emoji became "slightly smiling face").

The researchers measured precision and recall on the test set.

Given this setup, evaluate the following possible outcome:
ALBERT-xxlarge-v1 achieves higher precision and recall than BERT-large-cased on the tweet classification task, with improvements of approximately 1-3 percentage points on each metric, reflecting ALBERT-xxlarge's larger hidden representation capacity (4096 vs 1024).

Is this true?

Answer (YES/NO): NO